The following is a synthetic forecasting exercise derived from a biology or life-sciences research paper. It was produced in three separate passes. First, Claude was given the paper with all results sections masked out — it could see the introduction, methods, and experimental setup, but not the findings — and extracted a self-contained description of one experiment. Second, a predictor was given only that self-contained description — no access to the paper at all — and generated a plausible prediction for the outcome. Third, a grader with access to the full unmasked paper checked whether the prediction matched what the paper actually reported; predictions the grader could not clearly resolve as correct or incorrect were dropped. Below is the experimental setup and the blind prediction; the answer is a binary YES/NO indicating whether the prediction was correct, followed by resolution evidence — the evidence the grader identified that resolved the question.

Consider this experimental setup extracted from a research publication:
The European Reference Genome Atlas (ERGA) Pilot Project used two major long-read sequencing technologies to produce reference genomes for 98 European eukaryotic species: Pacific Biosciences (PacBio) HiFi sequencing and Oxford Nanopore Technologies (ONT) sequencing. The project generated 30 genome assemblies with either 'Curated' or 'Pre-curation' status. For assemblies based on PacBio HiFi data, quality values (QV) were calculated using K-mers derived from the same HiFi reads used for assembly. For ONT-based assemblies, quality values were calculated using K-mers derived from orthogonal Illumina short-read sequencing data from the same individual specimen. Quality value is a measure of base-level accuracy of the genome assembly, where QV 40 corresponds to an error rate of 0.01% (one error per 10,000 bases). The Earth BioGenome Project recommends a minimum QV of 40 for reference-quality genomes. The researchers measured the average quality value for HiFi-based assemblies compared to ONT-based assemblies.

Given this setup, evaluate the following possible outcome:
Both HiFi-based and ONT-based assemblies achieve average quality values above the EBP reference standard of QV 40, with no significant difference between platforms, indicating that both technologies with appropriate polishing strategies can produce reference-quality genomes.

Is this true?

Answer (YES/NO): NO